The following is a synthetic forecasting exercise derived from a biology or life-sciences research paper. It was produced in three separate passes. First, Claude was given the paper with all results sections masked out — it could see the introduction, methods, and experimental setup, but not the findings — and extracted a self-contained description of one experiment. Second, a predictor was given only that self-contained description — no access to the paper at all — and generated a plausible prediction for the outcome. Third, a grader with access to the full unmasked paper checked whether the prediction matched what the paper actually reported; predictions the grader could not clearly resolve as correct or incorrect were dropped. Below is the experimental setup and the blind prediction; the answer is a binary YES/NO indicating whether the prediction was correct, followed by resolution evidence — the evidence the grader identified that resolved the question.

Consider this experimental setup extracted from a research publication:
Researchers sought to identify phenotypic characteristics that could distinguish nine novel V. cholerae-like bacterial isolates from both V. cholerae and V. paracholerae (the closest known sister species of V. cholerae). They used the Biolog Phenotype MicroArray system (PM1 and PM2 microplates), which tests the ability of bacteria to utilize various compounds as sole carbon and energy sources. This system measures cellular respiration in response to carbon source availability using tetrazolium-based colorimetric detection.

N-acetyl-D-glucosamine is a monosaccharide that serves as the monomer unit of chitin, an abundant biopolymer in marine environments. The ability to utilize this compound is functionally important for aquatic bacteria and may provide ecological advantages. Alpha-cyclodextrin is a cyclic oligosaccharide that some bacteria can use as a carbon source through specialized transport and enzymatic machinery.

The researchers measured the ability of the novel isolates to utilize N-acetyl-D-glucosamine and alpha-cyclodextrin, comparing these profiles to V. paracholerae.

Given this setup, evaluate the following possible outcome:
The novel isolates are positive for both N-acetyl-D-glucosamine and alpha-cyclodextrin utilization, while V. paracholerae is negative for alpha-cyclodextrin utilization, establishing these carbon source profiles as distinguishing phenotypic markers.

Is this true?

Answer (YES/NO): NO